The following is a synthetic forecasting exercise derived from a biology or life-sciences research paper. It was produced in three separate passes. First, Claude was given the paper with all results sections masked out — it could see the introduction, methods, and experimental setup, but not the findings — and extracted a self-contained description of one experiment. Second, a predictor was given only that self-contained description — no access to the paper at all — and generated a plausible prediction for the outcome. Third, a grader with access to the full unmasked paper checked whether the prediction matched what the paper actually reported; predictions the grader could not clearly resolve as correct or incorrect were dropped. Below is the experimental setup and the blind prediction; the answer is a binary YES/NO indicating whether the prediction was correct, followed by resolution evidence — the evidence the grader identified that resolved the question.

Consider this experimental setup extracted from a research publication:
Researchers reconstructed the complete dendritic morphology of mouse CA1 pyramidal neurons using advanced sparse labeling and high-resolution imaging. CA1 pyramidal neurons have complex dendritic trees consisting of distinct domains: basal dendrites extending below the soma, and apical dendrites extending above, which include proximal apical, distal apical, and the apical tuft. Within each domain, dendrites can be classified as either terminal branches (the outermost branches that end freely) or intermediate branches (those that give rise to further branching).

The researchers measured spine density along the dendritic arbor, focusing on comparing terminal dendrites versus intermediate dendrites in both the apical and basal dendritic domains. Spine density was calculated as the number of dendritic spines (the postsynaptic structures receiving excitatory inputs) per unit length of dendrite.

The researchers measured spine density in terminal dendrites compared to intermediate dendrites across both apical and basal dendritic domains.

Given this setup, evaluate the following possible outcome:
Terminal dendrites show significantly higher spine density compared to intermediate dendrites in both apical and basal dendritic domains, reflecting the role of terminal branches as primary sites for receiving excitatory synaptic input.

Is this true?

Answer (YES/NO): YES